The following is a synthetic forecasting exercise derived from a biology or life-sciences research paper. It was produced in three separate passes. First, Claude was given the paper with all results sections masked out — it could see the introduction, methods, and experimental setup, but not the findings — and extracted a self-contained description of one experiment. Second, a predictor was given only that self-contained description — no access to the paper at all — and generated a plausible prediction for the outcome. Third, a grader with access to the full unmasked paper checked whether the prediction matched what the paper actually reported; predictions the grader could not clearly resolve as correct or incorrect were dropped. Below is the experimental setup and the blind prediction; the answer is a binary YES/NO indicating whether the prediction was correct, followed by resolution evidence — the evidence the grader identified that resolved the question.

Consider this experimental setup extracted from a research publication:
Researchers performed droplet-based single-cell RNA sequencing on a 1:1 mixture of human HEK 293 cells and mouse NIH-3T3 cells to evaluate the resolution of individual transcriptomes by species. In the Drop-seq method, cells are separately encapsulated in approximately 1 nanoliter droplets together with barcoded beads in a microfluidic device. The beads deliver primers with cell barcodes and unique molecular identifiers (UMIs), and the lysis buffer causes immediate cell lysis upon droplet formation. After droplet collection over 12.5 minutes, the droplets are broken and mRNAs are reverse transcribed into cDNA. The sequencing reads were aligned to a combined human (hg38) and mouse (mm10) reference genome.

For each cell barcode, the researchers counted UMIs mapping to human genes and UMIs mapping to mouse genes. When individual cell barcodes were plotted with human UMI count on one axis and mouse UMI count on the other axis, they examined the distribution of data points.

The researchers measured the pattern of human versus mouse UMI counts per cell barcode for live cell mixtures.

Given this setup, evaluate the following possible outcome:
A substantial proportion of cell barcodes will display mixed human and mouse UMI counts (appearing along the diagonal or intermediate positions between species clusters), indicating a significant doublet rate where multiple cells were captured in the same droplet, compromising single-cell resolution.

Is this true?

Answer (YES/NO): NO